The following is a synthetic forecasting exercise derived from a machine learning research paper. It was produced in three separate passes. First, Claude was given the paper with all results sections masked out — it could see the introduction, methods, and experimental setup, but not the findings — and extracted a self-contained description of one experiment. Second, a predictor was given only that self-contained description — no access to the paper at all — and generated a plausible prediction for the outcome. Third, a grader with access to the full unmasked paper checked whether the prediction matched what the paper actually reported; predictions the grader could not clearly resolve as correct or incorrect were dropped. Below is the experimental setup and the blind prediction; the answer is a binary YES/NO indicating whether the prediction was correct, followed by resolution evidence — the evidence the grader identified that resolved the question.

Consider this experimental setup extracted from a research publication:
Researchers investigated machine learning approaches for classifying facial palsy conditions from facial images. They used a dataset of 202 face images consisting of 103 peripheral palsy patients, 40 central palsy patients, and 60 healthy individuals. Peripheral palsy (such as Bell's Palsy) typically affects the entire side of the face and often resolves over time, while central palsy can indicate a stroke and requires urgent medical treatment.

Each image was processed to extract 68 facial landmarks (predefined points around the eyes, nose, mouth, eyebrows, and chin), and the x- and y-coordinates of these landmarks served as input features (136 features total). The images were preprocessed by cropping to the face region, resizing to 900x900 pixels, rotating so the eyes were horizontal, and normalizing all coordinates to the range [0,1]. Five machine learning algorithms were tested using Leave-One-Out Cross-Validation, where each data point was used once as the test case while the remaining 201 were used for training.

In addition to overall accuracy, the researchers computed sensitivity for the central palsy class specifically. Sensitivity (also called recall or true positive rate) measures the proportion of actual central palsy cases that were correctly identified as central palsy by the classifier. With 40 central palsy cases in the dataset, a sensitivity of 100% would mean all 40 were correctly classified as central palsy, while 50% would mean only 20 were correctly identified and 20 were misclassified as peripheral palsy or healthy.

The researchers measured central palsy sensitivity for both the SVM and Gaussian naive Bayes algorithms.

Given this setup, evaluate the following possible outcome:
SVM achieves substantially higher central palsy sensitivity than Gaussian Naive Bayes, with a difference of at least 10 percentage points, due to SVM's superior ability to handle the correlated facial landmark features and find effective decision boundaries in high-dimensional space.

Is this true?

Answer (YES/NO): NO